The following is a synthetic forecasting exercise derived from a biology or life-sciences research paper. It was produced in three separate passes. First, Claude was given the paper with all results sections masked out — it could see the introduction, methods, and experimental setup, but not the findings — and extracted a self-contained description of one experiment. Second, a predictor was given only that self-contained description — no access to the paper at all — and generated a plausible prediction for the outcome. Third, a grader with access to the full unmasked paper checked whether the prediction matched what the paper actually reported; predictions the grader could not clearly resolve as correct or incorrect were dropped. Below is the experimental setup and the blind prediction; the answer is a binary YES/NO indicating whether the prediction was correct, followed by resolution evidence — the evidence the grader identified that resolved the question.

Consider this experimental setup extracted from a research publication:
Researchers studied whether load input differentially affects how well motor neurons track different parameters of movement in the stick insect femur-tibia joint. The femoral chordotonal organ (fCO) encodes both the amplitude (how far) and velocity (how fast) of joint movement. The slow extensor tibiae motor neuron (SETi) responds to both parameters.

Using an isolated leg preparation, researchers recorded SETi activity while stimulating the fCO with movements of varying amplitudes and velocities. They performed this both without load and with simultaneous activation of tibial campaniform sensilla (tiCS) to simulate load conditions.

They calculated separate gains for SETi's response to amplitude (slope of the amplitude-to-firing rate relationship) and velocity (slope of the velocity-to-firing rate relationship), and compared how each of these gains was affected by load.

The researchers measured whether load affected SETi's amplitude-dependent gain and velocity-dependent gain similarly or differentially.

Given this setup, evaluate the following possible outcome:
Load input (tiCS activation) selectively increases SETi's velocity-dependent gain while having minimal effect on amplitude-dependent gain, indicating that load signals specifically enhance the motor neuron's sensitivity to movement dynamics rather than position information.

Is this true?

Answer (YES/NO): NO